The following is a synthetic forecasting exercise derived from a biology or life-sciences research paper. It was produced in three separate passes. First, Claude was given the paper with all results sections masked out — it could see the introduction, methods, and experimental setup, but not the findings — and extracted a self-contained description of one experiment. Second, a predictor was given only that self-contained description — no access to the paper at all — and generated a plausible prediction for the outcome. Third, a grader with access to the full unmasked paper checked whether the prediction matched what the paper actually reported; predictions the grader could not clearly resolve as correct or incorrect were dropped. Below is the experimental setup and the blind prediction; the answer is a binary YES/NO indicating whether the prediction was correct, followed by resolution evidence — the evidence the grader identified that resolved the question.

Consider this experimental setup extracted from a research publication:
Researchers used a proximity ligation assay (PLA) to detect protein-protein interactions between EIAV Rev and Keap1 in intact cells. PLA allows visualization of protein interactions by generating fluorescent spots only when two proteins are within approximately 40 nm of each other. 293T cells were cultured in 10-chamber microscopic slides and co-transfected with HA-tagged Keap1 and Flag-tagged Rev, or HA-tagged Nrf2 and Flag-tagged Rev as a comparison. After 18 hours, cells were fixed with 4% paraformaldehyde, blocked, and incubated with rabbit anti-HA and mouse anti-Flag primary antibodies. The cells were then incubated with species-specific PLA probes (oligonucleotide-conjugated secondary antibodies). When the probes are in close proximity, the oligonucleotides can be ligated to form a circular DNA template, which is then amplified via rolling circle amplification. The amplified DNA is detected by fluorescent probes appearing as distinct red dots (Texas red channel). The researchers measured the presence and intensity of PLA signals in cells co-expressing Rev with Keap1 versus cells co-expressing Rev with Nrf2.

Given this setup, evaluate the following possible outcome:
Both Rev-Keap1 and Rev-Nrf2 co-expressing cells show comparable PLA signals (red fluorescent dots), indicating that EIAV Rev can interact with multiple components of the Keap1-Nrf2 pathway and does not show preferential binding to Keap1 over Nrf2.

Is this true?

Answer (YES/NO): NO